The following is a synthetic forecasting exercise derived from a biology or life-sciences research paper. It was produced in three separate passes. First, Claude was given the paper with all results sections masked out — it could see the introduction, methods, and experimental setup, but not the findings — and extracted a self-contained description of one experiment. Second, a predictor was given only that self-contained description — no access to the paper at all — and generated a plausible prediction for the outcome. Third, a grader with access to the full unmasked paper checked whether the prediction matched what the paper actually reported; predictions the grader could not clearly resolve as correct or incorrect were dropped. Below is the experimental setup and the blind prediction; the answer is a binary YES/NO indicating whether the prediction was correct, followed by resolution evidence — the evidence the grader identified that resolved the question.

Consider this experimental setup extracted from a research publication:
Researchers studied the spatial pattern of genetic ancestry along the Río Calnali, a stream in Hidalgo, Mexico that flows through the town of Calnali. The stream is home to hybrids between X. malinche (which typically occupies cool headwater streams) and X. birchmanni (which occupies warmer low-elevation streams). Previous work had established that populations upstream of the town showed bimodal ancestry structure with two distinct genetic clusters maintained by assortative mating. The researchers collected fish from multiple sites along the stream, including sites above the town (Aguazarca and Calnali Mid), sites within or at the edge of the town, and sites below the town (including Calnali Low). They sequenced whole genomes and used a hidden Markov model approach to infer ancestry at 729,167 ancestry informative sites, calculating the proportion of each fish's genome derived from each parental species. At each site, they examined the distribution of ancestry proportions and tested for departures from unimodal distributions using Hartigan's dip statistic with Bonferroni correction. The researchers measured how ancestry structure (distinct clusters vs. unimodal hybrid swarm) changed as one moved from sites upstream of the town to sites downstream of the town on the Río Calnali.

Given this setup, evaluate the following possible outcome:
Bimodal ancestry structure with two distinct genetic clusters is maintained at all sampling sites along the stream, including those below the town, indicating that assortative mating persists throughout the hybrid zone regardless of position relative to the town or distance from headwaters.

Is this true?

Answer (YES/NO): NO